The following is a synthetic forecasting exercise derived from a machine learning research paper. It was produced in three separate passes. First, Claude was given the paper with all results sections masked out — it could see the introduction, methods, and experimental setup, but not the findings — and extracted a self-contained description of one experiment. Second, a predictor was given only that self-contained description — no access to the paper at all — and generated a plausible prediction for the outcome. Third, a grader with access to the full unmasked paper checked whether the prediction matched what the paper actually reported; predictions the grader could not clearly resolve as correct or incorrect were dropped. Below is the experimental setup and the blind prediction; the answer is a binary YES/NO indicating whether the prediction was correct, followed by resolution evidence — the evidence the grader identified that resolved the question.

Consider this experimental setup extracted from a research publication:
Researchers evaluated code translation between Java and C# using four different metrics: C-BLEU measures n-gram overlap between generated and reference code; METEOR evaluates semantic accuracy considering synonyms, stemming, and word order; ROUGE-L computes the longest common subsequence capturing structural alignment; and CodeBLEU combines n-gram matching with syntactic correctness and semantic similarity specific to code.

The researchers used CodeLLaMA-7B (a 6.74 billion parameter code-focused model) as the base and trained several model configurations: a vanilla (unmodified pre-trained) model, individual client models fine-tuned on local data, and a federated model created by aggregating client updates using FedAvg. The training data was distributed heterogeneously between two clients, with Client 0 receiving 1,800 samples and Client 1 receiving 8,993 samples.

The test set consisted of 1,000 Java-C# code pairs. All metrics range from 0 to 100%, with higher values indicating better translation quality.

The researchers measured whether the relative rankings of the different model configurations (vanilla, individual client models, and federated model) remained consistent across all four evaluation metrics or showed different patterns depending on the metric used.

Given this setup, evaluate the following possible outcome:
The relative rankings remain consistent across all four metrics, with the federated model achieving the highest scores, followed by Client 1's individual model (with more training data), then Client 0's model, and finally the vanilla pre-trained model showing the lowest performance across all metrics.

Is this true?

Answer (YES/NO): NO